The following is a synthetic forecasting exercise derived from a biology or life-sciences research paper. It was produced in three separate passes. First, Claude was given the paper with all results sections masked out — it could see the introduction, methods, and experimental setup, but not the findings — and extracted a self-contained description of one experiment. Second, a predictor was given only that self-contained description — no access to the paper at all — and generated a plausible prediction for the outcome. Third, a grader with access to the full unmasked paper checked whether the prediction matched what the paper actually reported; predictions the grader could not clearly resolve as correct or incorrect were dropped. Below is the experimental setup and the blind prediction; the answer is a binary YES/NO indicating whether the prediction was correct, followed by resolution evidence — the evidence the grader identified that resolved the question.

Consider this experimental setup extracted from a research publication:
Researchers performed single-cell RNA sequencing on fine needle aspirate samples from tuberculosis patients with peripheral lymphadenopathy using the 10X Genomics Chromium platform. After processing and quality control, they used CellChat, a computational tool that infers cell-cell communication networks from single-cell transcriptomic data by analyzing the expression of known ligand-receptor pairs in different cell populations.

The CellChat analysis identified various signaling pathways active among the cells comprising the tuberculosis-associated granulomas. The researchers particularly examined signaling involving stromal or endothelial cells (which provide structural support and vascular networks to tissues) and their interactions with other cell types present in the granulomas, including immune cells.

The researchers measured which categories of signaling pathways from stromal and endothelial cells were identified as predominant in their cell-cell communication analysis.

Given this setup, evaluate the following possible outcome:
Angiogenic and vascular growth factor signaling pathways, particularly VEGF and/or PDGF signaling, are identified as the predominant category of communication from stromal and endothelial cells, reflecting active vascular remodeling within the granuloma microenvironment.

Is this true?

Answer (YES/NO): NO